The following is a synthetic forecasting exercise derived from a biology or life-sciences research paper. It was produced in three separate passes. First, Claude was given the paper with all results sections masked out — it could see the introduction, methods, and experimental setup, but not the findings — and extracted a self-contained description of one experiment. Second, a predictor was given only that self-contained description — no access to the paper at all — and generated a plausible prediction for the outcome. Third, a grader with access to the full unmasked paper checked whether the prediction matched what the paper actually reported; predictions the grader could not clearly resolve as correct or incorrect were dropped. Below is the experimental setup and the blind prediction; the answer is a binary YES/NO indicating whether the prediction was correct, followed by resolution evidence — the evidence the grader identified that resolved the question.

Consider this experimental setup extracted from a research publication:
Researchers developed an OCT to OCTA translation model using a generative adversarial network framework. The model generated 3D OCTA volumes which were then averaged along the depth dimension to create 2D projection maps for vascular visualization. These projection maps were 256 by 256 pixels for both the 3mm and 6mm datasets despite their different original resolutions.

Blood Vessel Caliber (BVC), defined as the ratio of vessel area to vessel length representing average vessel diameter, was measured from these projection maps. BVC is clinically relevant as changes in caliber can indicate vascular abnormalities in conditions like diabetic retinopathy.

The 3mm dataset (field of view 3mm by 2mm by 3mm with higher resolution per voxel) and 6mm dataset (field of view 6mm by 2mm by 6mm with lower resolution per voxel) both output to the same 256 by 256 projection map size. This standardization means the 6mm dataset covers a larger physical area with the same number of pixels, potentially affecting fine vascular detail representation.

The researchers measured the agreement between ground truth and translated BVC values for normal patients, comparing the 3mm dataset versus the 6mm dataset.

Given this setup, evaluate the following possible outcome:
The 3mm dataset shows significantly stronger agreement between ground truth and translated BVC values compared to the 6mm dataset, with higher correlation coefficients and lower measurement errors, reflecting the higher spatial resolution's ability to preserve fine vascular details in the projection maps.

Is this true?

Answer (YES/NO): NO